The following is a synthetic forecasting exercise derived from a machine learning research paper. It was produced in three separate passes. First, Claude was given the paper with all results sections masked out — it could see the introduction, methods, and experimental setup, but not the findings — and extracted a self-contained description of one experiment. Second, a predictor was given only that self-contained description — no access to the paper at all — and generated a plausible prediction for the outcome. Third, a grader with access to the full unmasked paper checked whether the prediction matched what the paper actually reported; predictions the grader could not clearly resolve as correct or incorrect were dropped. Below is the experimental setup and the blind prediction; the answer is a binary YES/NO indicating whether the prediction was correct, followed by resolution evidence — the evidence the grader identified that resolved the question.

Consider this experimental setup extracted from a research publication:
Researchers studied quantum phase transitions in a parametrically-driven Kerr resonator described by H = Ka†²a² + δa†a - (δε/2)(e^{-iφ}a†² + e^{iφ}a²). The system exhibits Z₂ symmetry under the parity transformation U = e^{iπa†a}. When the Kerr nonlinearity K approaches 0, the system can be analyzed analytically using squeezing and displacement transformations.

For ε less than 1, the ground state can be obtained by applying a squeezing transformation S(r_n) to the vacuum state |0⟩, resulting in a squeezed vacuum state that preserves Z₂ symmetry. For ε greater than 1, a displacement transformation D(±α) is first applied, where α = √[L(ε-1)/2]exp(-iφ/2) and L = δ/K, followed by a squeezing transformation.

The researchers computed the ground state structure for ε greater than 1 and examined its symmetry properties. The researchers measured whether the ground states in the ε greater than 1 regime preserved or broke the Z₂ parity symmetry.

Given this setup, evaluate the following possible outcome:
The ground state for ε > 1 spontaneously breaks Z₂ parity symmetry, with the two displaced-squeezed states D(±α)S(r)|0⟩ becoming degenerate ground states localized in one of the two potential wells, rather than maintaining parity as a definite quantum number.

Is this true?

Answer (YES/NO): YES